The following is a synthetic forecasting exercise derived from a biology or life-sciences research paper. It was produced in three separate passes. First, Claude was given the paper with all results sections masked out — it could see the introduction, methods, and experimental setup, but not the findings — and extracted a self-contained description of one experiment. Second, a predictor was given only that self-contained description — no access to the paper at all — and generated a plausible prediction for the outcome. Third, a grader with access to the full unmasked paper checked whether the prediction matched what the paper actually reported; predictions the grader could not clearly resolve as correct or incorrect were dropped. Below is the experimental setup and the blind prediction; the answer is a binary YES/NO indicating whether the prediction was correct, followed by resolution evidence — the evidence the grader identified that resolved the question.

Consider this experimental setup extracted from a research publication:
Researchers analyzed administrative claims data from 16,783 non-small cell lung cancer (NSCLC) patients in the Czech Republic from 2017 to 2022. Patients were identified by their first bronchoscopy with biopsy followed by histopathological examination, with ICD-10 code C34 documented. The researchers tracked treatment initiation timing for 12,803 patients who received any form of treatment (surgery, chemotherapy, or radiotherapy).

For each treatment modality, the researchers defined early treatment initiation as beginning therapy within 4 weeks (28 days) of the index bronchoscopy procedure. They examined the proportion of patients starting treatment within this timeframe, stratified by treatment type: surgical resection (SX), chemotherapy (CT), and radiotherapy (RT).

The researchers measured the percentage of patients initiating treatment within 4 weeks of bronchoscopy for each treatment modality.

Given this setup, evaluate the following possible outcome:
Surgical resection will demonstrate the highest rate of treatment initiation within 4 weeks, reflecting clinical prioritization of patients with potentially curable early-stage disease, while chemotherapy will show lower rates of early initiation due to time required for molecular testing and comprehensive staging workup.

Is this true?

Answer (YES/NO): NO